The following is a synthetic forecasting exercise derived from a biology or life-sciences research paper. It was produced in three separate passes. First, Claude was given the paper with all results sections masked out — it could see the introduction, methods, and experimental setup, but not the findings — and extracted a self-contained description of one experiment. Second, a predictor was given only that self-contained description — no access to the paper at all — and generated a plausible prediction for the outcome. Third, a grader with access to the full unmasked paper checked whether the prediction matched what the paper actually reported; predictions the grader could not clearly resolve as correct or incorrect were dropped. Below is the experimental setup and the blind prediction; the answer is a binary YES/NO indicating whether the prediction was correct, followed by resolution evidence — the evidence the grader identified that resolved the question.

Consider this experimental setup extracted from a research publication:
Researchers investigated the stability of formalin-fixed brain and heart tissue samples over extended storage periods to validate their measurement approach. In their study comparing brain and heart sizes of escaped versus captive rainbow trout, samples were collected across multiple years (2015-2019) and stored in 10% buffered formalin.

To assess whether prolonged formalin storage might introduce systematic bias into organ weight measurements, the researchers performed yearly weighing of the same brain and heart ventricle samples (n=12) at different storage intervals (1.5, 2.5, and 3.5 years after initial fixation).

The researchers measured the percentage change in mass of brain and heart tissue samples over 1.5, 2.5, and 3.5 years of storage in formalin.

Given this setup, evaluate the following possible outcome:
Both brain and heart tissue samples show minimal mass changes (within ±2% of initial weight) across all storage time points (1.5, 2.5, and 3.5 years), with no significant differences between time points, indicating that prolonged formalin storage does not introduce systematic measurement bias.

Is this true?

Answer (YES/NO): NO